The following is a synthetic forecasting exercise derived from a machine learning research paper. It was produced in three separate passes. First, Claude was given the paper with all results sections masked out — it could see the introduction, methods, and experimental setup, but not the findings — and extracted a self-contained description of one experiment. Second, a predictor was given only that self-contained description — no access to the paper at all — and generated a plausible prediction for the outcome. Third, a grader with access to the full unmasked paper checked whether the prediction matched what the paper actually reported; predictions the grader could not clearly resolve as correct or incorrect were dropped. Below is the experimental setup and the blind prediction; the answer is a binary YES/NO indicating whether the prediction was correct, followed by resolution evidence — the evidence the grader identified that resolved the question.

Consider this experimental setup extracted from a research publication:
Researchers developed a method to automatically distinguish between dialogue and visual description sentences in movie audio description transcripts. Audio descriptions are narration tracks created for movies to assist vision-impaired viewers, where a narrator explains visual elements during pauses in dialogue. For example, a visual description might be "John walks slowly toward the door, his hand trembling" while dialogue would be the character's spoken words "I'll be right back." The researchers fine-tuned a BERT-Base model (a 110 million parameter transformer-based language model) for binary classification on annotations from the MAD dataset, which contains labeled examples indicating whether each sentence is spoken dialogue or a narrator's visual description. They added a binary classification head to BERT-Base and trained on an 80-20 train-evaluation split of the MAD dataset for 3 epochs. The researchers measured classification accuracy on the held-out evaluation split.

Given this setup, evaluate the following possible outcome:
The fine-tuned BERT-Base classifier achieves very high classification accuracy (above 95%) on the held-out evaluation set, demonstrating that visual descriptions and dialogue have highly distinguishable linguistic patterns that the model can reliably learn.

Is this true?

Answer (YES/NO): YES